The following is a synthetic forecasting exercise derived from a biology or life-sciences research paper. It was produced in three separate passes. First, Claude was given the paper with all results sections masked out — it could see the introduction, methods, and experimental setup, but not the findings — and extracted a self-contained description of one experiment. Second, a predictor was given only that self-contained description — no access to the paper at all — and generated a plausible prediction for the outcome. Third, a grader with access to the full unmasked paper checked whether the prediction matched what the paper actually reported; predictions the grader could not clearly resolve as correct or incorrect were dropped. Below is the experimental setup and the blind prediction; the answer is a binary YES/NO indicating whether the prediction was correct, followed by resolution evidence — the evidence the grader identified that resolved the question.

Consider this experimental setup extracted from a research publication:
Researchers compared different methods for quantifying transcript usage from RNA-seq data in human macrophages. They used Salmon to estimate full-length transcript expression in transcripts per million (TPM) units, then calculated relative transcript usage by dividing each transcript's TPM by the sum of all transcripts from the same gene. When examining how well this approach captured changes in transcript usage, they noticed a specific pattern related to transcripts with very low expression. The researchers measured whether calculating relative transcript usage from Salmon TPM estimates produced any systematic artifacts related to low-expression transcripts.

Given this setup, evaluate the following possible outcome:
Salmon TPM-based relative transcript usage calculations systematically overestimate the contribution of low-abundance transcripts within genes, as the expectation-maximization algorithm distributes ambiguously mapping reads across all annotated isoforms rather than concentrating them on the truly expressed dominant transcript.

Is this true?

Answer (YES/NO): NO